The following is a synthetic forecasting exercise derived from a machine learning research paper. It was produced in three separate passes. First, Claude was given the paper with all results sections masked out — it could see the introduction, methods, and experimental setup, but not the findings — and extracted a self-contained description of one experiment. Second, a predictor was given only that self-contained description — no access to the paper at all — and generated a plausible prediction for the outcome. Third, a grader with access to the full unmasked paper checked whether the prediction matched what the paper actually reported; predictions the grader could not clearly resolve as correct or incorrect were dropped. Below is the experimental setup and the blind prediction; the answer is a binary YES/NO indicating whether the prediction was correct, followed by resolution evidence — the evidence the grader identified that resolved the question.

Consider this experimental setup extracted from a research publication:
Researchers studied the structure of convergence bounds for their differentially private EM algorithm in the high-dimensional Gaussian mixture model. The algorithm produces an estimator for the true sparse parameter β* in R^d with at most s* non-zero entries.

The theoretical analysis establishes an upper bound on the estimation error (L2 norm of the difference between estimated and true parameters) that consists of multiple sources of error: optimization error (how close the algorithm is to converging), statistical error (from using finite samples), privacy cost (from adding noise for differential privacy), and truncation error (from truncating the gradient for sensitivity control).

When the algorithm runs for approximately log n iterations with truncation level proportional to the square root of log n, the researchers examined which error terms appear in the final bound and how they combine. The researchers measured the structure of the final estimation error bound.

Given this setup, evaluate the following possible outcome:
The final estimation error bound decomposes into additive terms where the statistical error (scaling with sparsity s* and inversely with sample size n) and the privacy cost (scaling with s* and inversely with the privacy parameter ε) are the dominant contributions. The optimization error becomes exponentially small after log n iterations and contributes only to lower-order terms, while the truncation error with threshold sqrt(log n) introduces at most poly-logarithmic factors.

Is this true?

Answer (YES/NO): YES